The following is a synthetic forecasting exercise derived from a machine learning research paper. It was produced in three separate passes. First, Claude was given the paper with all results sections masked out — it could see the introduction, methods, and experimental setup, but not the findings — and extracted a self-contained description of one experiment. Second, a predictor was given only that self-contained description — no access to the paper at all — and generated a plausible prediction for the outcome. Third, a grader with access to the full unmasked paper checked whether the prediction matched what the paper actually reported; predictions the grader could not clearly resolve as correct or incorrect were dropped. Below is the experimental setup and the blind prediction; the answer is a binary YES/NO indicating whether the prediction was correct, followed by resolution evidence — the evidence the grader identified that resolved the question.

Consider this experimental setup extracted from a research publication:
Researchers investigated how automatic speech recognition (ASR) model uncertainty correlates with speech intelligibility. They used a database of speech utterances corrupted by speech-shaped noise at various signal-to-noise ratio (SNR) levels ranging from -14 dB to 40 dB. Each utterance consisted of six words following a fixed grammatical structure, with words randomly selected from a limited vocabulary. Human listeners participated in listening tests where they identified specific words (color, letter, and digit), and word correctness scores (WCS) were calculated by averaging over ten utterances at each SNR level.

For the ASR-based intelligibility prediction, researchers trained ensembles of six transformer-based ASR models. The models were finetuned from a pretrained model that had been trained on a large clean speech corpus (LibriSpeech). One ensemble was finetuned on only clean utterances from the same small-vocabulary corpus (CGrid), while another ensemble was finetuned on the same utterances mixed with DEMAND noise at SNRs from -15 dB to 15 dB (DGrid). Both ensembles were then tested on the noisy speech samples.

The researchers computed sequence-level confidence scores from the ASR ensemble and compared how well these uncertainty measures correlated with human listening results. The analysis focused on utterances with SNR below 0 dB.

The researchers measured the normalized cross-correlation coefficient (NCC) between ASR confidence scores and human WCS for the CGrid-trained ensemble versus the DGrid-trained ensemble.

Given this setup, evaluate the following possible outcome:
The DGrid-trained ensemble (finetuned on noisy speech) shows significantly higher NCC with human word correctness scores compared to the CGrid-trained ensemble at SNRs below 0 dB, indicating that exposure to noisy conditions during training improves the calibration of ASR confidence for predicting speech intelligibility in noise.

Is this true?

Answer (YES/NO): YES